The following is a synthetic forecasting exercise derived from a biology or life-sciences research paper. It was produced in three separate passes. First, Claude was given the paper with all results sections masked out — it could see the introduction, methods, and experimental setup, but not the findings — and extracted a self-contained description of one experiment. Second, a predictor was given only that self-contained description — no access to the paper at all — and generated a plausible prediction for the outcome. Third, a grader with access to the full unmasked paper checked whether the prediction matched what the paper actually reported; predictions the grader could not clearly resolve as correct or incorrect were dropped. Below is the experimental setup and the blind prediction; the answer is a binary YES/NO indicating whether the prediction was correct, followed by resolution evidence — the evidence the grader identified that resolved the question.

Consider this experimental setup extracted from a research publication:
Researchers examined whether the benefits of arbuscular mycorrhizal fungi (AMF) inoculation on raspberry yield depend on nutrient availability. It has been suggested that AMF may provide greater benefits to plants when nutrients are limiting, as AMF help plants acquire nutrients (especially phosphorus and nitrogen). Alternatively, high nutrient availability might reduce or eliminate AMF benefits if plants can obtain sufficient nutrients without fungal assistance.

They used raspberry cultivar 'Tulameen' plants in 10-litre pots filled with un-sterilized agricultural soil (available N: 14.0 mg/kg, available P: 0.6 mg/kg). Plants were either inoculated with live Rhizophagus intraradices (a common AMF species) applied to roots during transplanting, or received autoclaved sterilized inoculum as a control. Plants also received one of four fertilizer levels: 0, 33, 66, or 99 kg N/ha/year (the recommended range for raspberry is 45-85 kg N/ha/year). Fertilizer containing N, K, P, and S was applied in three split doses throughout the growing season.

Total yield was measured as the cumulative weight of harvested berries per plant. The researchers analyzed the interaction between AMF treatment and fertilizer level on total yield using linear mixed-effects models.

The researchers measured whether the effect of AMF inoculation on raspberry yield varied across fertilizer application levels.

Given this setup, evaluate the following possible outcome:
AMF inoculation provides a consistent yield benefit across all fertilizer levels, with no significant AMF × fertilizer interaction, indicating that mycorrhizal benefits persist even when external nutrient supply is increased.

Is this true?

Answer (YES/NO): YES